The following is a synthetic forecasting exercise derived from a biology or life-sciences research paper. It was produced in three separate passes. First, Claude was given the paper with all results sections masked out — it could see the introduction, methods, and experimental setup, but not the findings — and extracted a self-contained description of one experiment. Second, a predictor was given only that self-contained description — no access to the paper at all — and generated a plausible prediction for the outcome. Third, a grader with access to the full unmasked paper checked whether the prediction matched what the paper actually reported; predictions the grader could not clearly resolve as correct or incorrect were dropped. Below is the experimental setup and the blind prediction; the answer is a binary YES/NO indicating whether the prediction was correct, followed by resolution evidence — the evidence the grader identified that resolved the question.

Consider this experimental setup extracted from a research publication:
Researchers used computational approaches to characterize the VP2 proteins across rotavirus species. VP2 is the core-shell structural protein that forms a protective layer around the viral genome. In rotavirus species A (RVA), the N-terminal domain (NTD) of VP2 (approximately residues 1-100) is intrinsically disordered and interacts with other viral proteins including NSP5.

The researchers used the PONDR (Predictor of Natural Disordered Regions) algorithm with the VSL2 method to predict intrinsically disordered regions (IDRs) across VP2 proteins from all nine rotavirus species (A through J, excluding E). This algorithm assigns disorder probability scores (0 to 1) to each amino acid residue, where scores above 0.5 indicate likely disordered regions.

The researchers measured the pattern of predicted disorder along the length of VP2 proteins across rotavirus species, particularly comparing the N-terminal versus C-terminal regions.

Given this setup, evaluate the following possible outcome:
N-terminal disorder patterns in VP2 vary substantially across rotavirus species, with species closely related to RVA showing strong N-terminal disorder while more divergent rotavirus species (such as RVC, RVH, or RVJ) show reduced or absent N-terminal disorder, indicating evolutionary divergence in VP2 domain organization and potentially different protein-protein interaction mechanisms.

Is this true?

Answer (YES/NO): NO